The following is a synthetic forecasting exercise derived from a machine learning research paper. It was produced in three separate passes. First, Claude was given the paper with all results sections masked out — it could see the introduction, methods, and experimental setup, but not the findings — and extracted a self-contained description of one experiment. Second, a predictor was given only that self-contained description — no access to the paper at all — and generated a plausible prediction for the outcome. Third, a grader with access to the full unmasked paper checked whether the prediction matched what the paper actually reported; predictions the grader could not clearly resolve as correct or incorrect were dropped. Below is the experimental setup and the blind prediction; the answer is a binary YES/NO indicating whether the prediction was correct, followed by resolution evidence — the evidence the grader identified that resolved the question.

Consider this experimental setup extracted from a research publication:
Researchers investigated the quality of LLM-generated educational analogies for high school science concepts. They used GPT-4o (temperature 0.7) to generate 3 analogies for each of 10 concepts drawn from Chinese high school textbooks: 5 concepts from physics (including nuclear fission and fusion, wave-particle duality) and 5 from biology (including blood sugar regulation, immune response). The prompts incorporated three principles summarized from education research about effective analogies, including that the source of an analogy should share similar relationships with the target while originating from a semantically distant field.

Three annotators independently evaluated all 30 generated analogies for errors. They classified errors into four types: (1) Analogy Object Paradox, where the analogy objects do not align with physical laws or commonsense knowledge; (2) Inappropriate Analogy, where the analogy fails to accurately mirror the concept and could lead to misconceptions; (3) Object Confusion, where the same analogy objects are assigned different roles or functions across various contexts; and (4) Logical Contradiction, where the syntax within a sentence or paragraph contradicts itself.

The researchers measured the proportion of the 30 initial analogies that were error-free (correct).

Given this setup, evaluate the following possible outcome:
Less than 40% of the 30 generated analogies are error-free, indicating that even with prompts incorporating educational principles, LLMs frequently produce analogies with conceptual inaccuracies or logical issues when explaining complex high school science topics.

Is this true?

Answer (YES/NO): NO